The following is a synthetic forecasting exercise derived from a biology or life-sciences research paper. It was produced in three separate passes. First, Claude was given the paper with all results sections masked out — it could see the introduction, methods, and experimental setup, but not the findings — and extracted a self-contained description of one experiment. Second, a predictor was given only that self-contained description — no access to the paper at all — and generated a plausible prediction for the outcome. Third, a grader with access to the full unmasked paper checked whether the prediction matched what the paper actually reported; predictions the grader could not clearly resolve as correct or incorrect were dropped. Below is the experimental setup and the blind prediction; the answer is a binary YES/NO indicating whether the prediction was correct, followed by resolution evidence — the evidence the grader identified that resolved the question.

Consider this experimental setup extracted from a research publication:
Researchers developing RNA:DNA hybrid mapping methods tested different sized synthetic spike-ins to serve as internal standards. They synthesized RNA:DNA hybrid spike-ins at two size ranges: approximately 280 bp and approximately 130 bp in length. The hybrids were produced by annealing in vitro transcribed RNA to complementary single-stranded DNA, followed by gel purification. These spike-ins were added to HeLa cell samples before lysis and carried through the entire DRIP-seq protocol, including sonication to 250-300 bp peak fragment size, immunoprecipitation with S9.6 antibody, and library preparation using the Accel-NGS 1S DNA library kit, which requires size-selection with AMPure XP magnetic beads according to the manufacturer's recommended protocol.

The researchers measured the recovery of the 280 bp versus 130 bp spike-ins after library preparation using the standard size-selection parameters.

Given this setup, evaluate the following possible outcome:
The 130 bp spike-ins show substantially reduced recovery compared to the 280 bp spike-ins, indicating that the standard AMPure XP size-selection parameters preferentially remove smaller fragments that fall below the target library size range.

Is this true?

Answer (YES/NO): YES